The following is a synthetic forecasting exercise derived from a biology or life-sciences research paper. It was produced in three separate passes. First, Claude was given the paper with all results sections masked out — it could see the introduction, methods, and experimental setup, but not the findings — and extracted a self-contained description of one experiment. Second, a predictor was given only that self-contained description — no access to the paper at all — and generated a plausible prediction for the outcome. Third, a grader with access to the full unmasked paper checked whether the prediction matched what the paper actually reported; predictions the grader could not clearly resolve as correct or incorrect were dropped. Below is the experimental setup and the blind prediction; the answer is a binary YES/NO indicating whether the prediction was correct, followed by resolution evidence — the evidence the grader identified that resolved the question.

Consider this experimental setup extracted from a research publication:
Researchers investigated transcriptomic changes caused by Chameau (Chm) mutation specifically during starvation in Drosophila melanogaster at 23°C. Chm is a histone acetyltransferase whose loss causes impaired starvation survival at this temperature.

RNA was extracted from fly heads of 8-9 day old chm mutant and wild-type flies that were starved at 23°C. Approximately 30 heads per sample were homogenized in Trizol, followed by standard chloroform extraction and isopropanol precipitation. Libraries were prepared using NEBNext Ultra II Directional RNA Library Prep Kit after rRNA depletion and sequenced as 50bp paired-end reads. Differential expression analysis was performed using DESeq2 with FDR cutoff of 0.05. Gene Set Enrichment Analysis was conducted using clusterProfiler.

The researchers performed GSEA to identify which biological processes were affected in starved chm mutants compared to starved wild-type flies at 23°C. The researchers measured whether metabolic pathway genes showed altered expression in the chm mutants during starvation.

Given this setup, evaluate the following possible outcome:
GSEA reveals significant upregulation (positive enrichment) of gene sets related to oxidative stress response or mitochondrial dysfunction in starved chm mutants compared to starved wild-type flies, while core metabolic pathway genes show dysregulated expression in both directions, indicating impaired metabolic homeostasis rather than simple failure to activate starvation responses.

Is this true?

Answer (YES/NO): NO